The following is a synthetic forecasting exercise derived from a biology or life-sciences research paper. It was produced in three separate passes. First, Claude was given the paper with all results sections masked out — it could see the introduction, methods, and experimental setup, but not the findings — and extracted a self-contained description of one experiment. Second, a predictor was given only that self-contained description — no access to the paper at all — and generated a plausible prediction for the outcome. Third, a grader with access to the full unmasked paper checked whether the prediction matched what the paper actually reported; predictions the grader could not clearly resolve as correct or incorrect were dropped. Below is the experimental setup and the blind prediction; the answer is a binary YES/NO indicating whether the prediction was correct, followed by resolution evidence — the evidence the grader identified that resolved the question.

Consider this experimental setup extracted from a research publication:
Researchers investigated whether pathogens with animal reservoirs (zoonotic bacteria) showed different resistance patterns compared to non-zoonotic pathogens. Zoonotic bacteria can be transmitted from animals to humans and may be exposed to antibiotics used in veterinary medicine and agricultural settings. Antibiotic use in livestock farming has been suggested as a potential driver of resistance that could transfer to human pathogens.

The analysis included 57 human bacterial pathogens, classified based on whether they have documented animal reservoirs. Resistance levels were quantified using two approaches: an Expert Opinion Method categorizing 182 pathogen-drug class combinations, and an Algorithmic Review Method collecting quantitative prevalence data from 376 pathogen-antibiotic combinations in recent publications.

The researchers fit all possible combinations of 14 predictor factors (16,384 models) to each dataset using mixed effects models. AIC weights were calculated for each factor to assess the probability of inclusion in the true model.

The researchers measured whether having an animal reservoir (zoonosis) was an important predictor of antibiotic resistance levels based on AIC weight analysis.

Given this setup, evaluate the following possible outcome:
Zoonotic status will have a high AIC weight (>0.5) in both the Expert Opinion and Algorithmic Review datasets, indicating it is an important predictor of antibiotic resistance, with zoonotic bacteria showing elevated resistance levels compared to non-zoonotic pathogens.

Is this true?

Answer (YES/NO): NO